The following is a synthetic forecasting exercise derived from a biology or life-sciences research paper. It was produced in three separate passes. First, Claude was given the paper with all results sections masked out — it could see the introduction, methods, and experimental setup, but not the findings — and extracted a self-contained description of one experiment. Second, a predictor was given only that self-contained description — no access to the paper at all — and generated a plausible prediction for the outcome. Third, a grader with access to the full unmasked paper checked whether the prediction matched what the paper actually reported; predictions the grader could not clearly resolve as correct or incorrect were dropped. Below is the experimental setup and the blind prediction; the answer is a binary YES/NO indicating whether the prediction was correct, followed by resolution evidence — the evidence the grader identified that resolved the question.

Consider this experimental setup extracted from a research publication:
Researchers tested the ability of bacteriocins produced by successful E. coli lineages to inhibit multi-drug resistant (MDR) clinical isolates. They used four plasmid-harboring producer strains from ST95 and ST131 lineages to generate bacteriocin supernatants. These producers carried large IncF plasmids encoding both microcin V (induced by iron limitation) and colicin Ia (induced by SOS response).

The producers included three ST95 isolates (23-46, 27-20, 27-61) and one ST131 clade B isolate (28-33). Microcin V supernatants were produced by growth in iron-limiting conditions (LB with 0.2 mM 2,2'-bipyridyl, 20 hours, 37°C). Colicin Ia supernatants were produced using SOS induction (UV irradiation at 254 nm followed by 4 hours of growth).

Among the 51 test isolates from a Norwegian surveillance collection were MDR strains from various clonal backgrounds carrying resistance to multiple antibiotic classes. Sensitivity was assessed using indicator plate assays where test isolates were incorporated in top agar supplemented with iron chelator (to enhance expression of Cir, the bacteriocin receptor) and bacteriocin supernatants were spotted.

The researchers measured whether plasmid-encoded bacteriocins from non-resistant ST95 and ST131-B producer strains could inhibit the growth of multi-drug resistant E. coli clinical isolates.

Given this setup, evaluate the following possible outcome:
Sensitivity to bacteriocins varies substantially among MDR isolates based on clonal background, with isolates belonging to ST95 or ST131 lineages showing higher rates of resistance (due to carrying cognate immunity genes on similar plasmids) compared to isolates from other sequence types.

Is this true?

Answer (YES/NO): NO